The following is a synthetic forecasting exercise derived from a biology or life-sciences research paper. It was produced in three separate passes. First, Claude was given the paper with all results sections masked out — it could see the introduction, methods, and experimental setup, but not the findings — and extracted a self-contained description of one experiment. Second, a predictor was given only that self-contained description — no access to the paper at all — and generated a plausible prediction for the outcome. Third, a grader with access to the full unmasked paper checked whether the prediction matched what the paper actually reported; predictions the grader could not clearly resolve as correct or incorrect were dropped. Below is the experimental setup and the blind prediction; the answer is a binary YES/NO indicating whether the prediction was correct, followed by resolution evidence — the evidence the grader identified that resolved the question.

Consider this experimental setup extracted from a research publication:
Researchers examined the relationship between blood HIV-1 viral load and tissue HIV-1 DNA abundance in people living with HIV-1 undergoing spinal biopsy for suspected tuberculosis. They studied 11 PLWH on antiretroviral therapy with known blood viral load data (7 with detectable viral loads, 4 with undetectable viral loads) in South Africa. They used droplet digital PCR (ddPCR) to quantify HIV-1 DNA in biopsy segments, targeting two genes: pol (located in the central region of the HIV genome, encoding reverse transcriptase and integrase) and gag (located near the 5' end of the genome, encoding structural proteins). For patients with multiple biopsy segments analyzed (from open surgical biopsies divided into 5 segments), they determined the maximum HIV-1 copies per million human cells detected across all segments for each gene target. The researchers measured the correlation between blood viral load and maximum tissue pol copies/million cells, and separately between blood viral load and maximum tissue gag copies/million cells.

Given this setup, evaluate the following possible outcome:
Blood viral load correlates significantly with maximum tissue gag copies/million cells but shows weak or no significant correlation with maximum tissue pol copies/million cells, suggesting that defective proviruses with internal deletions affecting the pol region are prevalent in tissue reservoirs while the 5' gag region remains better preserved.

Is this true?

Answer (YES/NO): NO